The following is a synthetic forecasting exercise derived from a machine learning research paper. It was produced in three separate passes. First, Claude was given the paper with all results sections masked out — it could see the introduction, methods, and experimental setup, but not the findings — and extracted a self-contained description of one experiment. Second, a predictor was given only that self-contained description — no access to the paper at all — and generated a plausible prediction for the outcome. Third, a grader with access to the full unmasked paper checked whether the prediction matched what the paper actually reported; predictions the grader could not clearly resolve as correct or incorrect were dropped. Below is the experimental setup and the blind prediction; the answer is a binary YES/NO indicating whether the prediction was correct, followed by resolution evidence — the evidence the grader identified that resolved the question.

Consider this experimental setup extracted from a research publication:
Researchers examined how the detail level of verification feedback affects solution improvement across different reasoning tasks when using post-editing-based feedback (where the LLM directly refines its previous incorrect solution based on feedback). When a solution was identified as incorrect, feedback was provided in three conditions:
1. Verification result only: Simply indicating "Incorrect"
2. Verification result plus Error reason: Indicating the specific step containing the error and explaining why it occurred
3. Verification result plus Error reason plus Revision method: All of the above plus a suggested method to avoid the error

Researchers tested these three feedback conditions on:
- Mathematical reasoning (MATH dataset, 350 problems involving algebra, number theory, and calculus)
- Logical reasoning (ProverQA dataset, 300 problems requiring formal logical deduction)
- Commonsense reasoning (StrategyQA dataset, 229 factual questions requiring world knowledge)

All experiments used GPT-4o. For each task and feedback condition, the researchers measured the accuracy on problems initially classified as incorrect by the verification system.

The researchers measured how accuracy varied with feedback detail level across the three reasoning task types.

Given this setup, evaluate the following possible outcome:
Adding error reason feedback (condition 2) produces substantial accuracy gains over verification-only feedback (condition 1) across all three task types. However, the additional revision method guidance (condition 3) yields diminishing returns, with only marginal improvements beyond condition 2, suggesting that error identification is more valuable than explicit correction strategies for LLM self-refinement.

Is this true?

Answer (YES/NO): NO